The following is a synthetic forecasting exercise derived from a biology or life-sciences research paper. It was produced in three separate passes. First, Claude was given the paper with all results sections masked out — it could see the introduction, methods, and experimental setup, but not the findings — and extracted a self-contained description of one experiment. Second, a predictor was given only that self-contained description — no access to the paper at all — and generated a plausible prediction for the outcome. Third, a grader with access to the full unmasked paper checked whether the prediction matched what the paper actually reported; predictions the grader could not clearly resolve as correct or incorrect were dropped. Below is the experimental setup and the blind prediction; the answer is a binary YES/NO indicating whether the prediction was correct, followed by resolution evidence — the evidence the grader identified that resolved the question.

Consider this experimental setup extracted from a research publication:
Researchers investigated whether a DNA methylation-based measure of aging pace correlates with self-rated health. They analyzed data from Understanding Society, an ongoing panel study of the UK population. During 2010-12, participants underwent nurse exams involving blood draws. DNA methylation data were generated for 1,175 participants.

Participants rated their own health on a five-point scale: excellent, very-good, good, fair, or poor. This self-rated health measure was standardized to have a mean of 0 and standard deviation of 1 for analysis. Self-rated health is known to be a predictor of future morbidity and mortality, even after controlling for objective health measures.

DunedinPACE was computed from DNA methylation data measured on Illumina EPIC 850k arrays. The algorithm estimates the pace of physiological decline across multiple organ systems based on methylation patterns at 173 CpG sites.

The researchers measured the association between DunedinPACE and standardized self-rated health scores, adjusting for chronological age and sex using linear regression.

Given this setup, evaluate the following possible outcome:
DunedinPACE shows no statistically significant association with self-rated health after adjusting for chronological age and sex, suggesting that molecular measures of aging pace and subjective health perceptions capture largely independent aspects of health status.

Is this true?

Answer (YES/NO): NO